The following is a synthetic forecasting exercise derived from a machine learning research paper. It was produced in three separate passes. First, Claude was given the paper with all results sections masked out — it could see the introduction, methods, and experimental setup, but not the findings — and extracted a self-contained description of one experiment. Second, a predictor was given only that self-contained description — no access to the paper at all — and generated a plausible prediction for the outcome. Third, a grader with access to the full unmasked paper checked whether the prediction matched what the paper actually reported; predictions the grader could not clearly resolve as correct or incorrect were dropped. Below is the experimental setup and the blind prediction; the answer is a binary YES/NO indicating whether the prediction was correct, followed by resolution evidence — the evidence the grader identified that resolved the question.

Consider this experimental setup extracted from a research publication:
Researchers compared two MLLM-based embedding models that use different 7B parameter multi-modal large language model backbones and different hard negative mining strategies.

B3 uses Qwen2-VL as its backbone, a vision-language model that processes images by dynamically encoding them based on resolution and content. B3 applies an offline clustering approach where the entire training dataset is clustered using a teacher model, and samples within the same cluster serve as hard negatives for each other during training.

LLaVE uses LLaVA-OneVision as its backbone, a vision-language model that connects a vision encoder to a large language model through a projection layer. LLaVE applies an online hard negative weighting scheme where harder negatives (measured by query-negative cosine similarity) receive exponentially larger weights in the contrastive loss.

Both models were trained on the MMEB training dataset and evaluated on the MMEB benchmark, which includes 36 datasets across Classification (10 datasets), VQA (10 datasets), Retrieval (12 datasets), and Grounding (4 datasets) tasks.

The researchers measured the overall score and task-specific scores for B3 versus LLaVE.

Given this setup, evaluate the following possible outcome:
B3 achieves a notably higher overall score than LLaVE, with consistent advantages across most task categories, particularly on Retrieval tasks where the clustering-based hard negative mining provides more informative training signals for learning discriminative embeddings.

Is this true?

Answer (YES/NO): NO